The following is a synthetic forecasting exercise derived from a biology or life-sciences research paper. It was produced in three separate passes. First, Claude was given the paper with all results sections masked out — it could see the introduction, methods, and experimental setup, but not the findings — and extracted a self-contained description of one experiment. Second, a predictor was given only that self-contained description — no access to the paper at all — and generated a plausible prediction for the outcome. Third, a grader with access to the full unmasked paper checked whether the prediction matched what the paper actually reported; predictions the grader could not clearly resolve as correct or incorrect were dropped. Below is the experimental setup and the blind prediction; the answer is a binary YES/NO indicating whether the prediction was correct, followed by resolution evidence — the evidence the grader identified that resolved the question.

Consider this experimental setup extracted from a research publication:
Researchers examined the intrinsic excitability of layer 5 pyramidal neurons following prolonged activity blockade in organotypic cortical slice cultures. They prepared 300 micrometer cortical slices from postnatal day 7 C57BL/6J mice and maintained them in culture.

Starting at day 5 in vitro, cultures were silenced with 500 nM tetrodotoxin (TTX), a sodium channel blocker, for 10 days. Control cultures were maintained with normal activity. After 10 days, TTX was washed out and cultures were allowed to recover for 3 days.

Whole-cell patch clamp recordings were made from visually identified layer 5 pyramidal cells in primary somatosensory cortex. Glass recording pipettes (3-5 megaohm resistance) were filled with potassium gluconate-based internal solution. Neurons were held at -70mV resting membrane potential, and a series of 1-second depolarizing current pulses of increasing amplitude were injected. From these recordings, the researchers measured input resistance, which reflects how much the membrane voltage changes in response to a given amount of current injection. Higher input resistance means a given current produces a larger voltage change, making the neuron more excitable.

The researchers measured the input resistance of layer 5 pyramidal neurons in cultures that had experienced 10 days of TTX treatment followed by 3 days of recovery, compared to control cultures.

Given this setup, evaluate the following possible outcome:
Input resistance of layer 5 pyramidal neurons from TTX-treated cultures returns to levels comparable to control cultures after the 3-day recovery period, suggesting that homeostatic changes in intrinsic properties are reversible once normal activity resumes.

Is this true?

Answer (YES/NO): NO